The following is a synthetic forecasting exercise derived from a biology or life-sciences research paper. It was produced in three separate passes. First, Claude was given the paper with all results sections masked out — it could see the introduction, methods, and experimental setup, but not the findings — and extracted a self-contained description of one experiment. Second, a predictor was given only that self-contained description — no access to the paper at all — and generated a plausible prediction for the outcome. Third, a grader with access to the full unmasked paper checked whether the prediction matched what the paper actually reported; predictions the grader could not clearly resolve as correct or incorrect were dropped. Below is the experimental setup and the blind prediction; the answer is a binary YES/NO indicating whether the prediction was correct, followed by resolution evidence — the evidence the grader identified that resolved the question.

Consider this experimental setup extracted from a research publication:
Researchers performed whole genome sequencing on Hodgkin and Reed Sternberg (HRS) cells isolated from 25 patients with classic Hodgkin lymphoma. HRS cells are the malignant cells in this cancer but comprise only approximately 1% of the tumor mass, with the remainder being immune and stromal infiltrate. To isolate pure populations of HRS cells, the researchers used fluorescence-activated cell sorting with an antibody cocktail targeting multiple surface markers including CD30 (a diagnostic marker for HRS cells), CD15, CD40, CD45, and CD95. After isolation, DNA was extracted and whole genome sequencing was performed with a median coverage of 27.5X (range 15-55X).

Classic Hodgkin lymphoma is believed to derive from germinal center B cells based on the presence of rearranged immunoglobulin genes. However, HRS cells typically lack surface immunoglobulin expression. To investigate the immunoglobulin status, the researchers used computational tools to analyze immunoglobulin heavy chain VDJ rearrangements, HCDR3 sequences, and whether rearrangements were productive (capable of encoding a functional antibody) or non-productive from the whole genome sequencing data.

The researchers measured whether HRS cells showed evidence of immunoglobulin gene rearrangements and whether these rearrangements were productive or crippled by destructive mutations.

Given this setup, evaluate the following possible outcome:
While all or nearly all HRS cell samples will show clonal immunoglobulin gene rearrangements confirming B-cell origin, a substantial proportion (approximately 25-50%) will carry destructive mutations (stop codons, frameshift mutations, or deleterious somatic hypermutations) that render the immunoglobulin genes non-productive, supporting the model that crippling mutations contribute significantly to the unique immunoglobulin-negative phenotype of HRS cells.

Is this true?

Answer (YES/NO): NO